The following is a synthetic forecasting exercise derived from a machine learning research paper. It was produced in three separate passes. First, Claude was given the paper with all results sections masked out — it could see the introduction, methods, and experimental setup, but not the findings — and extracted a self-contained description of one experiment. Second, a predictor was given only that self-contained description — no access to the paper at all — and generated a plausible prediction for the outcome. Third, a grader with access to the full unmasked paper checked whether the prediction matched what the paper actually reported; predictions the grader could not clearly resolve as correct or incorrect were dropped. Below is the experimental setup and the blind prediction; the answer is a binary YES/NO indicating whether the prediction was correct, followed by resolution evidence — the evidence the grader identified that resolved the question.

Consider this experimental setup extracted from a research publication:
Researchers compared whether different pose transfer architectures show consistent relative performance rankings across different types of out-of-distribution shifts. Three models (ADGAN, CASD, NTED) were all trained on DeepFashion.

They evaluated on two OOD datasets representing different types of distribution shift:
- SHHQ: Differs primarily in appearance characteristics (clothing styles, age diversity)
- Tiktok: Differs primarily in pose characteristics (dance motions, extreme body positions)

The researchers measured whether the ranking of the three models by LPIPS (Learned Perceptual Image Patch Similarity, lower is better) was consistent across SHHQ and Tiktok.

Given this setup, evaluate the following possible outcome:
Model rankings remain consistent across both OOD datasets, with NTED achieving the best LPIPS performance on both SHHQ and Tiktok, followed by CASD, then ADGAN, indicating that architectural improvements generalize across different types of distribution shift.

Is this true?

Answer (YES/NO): NO